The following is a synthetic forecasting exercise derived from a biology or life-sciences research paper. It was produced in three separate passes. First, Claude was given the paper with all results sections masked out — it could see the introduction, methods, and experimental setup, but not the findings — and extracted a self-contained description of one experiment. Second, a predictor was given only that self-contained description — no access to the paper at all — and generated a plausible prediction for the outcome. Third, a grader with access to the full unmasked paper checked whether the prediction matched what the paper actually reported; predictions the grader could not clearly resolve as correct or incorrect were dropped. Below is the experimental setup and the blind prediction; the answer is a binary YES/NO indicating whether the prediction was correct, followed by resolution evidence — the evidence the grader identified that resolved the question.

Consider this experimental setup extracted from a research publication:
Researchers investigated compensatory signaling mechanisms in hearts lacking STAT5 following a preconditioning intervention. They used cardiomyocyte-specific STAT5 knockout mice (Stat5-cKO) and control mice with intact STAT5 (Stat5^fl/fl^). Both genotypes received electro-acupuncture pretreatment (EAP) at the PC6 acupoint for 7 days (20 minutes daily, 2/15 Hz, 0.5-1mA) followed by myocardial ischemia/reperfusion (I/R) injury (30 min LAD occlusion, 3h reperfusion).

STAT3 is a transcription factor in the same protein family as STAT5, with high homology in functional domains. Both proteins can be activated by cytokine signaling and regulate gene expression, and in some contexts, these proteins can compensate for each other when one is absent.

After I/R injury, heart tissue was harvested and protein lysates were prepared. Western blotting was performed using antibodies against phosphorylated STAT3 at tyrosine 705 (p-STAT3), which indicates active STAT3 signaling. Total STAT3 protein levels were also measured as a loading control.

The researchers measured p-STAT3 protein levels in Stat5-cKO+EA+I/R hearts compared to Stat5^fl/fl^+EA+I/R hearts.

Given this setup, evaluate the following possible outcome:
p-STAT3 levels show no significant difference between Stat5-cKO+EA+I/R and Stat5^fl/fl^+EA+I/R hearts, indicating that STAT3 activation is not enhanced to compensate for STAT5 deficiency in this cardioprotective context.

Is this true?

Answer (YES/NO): NO